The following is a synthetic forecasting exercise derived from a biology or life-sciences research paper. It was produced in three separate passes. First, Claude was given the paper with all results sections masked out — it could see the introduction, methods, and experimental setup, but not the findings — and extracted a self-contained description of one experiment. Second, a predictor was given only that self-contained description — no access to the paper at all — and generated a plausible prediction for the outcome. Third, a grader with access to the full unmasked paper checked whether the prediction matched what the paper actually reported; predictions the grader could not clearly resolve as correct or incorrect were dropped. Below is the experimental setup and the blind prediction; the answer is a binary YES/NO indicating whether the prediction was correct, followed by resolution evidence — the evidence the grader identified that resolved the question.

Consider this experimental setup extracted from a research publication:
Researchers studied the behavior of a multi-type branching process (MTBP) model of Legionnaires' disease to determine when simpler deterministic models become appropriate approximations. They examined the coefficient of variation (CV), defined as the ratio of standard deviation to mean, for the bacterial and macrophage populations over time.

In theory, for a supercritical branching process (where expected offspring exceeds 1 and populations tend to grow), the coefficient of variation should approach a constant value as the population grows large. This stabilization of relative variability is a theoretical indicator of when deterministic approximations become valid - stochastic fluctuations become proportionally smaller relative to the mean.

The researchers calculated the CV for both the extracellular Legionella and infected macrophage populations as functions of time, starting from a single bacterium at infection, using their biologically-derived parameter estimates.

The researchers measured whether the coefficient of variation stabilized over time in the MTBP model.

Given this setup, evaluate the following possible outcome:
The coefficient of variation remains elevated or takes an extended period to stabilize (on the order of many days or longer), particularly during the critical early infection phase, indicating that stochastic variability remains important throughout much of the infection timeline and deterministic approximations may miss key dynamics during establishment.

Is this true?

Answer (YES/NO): NO